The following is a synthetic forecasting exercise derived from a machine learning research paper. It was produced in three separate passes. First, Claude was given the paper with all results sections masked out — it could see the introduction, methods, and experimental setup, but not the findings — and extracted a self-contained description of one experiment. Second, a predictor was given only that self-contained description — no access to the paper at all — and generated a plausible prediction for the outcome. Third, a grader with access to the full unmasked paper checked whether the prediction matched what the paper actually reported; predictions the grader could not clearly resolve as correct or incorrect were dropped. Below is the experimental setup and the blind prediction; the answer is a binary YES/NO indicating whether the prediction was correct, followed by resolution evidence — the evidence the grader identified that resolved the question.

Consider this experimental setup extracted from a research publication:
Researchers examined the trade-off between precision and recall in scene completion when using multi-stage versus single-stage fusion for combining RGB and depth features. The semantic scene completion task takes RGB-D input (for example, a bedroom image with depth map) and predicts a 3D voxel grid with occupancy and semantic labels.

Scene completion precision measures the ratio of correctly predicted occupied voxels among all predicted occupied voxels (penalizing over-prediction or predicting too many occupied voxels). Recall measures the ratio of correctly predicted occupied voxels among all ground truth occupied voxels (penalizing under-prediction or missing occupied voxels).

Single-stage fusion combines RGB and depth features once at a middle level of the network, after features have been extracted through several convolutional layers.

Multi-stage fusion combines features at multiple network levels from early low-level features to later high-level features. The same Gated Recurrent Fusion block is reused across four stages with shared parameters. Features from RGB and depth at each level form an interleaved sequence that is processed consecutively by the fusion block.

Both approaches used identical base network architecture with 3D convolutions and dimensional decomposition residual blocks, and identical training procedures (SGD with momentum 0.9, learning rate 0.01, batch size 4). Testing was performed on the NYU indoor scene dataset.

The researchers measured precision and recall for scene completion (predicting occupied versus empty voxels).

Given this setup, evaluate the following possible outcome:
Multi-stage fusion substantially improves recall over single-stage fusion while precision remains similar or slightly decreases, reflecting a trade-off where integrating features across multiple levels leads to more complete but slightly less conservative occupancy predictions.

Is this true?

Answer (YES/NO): NO